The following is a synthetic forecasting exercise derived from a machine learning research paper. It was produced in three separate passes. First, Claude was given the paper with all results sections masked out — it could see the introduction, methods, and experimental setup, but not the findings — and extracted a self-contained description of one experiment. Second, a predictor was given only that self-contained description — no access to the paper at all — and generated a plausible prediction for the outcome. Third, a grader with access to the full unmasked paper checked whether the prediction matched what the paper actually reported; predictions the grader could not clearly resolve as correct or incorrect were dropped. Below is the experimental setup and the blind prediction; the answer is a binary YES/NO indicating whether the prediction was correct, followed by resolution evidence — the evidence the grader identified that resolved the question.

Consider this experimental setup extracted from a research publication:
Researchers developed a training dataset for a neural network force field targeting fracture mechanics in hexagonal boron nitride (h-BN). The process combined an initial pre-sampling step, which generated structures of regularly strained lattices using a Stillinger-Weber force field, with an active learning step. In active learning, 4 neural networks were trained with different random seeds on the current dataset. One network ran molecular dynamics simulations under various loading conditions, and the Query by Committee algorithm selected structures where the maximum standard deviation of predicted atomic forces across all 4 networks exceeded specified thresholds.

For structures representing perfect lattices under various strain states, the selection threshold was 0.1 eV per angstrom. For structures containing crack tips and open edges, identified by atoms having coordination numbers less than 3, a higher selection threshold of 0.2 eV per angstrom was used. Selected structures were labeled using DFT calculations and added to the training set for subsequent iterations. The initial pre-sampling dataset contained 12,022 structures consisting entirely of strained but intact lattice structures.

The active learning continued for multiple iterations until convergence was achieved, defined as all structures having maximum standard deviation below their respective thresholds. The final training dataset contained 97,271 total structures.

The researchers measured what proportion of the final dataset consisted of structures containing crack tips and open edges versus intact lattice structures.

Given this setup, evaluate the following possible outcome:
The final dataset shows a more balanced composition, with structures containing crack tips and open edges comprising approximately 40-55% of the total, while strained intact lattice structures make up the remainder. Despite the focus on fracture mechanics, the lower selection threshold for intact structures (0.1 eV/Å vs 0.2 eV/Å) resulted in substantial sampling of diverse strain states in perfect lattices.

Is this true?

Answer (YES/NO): YES